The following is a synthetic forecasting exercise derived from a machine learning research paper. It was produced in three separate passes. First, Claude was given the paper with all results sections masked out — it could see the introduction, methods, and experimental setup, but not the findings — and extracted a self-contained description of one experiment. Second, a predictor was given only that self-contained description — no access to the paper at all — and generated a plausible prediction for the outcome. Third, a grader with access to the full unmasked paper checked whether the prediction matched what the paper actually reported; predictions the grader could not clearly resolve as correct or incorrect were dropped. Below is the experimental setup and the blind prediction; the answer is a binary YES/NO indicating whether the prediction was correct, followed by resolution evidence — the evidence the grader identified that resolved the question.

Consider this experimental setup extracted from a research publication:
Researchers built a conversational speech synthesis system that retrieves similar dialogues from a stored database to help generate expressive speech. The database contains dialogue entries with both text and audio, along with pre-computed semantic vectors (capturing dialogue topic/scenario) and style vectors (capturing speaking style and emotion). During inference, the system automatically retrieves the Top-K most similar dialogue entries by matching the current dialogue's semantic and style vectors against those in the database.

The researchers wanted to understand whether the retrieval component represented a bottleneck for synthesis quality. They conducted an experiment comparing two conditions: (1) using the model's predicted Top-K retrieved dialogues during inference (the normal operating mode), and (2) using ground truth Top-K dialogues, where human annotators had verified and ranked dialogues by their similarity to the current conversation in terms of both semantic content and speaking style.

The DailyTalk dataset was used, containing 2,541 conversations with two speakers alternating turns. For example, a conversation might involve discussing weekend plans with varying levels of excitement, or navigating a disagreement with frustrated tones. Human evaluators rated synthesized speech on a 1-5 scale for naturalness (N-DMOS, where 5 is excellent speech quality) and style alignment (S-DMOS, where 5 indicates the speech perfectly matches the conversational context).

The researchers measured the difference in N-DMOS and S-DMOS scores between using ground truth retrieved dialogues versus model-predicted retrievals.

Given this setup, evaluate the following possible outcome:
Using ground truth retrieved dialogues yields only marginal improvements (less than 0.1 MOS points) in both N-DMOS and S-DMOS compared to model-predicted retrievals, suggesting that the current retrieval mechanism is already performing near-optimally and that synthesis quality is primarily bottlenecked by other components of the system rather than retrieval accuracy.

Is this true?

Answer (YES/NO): YES